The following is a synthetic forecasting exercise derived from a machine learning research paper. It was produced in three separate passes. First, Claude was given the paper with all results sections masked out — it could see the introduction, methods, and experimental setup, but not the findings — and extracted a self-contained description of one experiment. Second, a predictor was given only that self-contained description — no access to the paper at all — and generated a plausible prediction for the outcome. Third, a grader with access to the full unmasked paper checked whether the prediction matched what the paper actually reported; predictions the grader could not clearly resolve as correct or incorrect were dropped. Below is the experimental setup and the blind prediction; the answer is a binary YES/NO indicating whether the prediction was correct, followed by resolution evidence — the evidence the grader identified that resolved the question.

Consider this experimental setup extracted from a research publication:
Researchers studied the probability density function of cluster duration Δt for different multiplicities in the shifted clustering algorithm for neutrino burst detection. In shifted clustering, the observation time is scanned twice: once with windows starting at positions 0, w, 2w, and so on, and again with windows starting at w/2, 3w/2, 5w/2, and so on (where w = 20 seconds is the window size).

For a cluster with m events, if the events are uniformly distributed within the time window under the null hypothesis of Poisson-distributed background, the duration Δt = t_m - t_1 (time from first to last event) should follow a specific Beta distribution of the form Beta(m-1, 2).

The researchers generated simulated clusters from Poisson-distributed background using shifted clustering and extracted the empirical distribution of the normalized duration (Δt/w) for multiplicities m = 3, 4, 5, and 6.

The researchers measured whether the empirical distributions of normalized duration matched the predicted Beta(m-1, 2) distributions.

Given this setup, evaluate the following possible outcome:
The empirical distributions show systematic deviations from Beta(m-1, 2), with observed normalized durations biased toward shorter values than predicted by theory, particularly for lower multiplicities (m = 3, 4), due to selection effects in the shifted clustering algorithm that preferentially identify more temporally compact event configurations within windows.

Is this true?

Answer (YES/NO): NO